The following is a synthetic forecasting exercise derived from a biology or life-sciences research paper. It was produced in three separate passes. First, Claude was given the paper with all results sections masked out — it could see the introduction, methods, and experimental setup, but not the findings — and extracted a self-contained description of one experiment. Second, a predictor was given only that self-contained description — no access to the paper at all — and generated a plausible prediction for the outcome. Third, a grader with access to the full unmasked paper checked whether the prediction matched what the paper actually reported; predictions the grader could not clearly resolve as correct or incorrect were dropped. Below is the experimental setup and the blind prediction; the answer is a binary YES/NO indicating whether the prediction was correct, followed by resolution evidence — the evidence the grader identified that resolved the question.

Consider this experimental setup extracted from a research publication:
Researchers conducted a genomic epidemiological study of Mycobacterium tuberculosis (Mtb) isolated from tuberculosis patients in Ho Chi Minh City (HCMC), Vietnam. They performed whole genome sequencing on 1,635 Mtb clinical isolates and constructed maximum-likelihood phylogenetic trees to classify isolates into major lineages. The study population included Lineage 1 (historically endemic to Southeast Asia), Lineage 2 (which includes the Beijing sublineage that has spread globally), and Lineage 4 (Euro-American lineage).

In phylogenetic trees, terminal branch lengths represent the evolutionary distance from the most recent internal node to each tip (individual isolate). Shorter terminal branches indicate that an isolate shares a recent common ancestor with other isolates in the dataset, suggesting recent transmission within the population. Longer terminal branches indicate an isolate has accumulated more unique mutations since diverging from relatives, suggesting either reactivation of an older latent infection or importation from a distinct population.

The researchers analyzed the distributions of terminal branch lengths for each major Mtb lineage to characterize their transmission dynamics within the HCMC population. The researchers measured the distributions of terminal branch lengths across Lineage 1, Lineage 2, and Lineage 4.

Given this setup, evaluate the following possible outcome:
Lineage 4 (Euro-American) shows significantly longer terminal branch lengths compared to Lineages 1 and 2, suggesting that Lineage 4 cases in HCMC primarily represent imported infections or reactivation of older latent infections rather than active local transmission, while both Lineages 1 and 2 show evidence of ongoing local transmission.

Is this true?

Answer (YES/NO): NO